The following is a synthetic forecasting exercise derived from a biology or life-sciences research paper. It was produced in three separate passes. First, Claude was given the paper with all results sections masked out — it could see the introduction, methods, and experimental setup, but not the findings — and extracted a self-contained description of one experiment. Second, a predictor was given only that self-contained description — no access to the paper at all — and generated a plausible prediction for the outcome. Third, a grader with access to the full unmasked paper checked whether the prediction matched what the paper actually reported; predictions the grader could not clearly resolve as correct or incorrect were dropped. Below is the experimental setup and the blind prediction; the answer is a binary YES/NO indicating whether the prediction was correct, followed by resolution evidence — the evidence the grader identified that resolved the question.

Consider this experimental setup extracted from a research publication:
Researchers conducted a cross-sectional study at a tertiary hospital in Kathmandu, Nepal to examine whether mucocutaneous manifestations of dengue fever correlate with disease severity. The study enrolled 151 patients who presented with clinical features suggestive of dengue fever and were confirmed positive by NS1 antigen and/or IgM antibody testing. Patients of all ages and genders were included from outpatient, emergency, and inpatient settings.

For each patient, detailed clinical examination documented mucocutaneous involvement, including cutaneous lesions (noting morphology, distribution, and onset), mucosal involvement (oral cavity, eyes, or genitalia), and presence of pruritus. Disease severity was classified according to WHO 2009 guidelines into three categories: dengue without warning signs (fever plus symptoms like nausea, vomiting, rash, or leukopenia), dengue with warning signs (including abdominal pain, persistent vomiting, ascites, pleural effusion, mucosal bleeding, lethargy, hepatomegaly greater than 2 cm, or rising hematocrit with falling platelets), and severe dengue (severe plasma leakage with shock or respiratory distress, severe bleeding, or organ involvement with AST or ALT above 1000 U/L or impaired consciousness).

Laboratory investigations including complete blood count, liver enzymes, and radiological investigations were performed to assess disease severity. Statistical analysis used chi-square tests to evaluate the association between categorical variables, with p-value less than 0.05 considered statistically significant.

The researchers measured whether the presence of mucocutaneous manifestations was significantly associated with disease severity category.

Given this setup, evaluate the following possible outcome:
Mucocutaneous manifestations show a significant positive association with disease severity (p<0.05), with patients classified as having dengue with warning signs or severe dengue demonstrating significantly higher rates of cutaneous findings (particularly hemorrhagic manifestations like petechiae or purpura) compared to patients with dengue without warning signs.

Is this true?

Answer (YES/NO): NO